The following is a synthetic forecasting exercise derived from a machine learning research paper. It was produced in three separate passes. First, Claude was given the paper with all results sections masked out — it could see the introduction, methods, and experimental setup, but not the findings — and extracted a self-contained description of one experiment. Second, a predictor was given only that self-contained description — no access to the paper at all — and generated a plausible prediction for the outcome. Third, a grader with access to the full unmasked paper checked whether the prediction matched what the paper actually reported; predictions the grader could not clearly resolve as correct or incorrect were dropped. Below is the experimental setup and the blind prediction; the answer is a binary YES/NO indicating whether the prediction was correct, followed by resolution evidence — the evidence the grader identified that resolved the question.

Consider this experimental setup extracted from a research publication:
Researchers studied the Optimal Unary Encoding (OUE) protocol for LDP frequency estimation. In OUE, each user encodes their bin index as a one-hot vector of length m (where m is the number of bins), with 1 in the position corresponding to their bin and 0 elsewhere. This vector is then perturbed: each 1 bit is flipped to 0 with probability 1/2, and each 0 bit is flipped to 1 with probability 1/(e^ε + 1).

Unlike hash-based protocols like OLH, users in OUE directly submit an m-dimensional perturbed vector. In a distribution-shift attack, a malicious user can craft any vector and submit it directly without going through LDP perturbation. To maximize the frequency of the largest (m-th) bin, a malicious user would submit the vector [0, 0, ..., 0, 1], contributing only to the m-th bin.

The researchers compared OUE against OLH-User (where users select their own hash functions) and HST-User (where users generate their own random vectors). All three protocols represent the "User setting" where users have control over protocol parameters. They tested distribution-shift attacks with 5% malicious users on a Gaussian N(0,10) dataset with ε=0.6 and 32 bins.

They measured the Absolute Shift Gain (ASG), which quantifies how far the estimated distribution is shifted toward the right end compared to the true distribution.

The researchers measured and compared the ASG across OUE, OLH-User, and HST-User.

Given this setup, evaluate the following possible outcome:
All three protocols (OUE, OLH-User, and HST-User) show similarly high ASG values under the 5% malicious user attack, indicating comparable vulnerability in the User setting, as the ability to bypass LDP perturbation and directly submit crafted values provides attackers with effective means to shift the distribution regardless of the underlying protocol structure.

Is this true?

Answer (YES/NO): NO